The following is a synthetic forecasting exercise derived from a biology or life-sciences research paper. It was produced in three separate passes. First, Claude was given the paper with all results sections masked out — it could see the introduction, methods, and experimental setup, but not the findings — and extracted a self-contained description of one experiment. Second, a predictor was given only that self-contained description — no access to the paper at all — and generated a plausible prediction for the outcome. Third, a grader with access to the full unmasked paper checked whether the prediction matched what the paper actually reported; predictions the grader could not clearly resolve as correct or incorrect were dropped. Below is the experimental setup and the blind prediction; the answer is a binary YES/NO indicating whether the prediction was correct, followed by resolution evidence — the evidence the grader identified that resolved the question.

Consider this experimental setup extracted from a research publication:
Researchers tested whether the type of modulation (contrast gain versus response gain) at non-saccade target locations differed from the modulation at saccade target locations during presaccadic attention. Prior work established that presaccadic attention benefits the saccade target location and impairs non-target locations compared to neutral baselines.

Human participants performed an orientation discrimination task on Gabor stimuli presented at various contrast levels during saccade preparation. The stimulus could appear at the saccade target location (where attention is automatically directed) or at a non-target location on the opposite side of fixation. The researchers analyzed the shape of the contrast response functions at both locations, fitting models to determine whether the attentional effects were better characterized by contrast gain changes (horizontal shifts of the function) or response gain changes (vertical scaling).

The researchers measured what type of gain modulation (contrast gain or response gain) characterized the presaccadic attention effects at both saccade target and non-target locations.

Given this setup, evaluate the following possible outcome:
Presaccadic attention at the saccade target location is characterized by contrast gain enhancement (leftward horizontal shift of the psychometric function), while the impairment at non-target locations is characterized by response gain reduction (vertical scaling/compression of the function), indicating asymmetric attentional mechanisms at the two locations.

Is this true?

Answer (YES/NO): NO